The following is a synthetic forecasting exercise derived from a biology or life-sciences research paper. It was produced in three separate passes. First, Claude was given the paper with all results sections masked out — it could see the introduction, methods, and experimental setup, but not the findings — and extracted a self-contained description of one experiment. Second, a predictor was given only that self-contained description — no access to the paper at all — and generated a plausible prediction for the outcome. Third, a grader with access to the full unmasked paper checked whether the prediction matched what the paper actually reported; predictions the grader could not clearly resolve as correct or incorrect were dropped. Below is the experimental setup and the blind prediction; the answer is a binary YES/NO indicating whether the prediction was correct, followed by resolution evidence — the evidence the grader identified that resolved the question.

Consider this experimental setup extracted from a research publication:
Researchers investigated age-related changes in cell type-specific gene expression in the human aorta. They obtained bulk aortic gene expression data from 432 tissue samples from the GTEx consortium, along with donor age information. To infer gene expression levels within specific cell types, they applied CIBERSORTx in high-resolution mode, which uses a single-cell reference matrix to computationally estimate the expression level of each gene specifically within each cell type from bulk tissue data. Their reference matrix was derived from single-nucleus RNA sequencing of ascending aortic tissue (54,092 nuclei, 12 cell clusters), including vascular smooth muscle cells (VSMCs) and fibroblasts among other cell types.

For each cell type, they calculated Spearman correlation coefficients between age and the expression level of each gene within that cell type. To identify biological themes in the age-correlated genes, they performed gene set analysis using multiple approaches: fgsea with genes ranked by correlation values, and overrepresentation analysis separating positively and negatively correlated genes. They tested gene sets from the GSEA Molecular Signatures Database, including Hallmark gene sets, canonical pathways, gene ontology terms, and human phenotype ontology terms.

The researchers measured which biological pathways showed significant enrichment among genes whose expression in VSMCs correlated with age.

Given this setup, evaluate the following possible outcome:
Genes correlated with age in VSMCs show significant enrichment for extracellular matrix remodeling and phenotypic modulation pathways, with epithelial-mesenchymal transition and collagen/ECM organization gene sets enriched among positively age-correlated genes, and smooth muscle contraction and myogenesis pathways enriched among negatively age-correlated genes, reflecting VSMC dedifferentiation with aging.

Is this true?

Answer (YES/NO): NO